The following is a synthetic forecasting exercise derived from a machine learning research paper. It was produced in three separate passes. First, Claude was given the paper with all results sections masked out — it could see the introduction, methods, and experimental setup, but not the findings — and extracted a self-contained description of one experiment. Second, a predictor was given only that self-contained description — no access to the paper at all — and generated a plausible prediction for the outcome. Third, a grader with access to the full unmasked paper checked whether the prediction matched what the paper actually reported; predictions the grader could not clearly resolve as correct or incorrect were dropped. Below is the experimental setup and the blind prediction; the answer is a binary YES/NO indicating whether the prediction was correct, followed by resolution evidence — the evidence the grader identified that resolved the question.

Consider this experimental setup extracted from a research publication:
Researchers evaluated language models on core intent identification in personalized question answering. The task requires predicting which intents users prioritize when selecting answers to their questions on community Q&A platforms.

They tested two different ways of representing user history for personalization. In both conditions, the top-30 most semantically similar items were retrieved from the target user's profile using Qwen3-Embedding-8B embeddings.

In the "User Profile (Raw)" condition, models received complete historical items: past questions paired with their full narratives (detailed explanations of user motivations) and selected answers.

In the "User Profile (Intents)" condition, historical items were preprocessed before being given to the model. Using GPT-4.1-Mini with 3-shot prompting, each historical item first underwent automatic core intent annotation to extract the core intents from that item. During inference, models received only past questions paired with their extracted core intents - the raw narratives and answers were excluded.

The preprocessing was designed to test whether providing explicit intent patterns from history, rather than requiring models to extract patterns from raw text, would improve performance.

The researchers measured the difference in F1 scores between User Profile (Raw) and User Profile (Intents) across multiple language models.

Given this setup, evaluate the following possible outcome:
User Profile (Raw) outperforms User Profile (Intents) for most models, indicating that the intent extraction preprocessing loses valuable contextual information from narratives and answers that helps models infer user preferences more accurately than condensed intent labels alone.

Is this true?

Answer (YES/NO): NO